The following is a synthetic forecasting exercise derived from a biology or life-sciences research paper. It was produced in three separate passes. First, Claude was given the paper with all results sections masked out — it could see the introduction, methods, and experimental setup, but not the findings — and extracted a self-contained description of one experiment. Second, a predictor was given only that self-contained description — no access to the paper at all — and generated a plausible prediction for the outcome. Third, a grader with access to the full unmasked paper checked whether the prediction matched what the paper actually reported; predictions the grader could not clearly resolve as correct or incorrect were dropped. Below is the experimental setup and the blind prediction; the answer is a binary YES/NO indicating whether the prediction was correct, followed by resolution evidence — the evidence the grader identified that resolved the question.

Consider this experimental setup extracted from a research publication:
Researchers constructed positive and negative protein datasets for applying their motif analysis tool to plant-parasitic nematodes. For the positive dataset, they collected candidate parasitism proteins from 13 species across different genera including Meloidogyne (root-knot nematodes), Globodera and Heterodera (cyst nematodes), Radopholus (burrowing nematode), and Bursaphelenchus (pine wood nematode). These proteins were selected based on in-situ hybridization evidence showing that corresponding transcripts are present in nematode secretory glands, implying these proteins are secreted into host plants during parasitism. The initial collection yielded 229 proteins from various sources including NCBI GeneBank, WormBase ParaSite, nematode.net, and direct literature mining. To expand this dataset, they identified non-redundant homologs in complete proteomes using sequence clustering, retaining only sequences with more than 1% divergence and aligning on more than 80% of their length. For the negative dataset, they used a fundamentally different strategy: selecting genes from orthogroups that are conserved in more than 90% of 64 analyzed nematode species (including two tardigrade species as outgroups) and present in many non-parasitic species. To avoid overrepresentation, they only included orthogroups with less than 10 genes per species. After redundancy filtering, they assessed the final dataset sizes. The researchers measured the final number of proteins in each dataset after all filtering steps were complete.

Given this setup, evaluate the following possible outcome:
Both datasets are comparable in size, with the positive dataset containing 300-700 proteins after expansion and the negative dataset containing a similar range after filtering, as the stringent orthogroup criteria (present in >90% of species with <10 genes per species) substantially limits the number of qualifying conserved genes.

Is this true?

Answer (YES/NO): NO